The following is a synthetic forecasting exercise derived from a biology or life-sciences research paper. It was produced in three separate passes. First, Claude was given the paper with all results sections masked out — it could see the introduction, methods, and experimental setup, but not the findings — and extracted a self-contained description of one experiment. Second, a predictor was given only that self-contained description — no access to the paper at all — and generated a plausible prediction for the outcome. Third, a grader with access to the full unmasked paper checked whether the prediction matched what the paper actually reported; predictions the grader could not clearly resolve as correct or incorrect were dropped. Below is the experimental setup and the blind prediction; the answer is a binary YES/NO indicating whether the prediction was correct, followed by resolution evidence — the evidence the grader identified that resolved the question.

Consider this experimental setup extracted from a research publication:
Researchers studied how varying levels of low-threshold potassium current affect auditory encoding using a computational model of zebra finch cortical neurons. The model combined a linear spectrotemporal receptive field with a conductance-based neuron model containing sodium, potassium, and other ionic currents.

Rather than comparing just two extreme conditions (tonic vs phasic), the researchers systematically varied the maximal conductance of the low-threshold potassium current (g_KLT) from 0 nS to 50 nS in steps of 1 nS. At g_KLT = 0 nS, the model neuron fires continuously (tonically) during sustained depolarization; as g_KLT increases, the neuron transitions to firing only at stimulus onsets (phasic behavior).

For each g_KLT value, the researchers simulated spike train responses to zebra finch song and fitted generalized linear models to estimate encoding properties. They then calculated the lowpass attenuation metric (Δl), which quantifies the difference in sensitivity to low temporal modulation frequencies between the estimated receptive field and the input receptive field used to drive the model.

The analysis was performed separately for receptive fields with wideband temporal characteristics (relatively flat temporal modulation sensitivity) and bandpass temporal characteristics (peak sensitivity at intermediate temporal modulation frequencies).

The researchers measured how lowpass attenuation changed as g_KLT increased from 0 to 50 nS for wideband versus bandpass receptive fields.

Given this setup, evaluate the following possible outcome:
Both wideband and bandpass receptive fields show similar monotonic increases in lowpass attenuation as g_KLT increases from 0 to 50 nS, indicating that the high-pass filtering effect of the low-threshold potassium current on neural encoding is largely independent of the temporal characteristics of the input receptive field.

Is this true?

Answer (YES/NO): NO